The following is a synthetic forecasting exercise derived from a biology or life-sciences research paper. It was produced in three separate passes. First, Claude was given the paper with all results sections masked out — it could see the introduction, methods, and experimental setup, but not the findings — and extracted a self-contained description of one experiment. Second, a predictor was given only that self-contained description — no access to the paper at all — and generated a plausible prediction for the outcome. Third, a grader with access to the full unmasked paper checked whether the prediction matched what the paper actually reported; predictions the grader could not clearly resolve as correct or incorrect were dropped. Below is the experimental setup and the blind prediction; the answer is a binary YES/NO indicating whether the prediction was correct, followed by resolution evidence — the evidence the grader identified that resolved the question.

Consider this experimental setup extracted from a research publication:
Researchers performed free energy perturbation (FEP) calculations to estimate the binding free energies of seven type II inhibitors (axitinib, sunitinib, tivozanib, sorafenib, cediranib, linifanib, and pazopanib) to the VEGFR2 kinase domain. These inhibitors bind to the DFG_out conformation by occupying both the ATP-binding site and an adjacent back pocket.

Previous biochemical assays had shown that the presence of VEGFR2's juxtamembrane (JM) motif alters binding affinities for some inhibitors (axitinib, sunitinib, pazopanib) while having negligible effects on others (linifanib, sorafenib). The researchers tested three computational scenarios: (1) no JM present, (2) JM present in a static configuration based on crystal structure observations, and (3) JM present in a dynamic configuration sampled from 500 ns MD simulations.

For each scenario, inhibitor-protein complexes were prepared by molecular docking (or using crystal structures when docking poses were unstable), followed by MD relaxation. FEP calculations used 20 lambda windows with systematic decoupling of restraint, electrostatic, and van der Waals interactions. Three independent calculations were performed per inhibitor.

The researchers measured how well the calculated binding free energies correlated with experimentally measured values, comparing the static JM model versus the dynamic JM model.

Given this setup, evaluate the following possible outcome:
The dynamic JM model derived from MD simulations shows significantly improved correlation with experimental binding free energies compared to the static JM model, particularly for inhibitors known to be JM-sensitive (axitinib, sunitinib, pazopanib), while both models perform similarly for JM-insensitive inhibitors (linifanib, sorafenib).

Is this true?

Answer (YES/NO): NO